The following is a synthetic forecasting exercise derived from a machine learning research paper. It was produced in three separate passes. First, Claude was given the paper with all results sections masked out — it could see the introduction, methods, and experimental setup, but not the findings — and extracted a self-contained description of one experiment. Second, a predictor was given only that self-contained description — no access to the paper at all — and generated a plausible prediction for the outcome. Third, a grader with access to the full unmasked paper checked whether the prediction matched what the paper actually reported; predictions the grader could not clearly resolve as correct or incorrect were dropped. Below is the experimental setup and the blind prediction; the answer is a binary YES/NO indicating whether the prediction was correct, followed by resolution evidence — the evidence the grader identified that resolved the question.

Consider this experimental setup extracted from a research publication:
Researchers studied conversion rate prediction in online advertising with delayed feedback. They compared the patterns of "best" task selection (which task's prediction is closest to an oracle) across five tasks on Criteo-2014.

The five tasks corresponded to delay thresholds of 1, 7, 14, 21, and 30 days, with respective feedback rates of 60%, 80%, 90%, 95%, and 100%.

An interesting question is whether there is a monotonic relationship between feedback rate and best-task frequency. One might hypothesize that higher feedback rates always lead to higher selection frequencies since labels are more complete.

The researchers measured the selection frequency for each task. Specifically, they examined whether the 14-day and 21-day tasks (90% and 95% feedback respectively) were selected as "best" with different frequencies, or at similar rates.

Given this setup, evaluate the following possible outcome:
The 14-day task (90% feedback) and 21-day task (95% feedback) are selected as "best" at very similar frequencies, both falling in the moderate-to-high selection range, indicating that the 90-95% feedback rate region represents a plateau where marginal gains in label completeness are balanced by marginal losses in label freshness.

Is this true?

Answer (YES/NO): YES